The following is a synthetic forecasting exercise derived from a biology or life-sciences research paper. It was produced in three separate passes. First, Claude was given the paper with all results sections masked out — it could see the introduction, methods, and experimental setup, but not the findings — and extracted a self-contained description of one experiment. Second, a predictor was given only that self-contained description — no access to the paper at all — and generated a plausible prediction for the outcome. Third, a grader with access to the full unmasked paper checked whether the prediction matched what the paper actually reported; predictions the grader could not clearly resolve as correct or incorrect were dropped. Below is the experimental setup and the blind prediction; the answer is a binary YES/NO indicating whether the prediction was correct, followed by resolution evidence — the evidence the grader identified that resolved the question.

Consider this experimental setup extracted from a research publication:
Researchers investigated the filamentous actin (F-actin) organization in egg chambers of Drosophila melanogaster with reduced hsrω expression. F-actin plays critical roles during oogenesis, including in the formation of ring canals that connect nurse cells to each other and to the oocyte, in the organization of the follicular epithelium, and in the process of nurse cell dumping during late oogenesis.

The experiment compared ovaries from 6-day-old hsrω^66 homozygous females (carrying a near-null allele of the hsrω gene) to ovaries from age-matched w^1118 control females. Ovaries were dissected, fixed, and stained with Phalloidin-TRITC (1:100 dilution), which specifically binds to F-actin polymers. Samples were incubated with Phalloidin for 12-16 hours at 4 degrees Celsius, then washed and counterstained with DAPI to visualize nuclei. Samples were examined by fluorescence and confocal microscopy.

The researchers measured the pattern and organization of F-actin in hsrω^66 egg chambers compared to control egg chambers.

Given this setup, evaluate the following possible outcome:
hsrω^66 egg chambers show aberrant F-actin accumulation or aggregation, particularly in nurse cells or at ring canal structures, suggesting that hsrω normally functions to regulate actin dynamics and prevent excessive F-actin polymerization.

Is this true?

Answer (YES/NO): NO